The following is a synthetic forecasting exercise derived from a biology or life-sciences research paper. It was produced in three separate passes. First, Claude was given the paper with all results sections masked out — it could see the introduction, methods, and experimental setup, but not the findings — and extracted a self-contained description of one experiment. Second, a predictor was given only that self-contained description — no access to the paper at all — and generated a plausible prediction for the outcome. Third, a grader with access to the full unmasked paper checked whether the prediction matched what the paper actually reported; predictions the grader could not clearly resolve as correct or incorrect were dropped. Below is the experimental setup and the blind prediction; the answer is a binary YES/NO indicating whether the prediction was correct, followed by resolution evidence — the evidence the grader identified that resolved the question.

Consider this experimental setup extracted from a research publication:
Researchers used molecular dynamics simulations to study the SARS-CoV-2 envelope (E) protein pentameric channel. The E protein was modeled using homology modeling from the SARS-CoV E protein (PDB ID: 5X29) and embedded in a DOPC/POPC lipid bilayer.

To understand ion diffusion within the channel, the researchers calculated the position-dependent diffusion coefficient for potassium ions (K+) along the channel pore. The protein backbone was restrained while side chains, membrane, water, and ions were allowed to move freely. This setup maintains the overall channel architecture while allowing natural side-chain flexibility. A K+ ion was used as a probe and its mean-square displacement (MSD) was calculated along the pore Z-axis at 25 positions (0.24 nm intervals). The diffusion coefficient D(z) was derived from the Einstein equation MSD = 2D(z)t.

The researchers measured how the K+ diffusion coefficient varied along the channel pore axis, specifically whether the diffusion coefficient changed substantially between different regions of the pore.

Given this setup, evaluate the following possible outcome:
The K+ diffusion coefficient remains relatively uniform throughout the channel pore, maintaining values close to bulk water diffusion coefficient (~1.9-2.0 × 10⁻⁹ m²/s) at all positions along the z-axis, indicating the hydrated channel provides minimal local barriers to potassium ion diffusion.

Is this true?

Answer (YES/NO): NO